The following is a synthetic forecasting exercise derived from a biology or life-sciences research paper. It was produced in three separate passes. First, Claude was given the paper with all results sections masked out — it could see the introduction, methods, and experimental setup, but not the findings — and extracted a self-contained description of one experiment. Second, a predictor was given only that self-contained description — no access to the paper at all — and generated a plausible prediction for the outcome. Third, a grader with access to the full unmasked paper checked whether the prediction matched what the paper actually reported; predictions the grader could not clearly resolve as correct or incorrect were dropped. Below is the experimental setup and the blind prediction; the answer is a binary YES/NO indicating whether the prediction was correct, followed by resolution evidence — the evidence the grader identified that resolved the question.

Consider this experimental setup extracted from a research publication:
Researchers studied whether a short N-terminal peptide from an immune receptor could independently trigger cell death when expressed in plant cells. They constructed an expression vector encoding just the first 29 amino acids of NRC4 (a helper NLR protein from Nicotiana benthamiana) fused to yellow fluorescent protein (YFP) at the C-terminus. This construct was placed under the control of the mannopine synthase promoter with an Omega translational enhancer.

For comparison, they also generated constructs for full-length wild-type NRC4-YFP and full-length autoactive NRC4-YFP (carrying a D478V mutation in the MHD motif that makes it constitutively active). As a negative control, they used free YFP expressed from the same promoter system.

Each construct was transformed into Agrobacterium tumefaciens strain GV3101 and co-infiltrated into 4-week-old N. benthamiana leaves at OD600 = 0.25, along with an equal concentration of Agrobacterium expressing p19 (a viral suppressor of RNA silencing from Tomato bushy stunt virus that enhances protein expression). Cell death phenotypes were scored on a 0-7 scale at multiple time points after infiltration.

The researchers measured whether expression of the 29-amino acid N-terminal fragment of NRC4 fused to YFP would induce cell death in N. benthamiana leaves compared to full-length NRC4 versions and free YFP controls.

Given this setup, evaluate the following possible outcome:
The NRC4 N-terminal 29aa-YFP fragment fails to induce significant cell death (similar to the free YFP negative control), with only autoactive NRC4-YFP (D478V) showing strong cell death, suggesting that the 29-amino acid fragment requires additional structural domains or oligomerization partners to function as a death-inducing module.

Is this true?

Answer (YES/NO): NO